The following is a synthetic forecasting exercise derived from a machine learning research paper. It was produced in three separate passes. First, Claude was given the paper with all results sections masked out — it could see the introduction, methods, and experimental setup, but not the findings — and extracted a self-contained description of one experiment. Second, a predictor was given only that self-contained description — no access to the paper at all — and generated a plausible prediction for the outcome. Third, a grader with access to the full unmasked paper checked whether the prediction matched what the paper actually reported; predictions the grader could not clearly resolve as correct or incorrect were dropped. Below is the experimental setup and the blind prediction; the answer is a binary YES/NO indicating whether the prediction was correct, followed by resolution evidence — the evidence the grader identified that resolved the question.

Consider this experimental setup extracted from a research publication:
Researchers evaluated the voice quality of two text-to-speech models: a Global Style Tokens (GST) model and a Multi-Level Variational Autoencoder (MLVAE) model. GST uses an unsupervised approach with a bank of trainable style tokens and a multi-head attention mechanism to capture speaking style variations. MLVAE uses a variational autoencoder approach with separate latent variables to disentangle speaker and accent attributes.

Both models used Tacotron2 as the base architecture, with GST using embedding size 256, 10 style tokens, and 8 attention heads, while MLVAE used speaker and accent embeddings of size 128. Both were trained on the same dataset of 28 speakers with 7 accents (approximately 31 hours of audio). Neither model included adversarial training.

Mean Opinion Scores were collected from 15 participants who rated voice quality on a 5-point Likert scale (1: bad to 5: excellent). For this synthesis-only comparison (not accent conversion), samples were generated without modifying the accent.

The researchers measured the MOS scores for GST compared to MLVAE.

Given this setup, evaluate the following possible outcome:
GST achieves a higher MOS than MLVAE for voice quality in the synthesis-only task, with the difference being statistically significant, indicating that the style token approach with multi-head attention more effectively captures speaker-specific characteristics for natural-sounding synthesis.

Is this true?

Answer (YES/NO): NO